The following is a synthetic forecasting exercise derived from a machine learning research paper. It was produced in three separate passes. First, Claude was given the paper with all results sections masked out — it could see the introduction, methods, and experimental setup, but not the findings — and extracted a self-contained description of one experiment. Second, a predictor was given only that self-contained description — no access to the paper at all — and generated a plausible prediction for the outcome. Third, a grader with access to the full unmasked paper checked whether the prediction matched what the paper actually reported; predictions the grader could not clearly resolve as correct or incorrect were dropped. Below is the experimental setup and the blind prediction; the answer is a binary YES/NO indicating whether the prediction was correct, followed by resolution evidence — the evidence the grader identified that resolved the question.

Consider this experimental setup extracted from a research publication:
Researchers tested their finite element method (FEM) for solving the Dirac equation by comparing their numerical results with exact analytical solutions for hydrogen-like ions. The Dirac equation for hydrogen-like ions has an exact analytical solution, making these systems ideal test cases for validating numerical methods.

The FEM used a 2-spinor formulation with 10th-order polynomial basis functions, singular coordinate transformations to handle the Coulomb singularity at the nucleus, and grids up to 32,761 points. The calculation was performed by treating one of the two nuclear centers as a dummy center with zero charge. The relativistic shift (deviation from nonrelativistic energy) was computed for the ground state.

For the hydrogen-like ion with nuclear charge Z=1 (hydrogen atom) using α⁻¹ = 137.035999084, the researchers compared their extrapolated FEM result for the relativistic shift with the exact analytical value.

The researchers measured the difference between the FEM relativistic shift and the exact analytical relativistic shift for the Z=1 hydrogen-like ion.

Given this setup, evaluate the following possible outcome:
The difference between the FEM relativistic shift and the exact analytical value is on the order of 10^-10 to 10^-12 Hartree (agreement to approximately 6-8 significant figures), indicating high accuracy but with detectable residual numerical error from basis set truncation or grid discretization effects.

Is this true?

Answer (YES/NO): NO